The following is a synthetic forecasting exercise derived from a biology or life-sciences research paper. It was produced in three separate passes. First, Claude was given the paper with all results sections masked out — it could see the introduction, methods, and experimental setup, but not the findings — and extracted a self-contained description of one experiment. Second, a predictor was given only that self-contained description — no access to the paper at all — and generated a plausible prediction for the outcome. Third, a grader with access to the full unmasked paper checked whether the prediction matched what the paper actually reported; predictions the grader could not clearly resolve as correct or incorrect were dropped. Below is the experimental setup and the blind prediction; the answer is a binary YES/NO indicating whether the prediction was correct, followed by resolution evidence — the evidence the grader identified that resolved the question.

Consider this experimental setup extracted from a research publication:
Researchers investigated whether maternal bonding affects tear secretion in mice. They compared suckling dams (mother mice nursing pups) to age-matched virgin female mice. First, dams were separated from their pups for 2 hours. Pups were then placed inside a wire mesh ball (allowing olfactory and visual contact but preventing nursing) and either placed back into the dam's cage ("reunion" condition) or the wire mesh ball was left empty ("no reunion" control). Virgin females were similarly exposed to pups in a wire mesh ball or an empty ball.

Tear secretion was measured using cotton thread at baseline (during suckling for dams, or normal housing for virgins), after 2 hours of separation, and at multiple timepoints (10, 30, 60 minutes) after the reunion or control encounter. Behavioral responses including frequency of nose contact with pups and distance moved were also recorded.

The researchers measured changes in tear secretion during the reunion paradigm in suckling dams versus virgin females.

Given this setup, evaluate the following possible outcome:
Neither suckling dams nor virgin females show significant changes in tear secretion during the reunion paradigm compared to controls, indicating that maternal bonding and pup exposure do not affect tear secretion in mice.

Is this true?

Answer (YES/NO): NO